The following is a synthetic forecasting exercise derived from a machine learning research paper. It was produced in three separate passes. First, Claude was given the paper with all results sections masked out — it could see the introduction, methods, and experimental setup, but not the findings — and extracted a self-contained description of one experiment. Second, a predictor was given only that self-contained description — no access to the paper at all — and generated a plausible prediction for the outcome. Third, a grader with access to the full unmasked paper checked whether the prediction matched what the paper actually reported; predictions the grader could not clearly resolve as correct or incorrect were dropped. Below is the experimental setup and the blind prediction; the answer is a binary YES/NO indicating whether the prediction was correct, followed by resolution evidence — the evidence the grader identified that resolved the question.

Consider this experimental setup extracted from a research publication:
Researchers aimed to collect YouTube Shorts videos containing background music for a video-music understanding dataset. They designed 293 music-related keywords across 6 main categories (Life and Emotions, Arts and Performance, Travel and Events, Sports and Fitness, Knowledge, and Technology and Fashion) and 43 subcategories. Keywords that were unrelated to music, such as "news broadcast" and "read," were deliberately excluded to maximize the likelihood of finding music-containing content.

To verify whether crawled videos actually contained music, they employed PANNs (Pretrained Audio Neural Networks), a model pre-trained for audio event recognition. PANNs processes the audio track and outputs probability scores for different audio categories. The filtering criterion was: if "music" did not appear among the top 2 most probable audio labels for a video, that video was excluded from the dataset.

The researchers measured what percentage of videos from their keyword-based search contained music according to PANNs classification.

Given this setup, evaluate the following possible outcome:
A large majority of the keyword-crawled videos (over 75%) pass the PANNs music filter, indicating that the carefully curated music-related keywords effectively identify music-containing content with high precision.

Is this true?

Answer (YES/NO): YES